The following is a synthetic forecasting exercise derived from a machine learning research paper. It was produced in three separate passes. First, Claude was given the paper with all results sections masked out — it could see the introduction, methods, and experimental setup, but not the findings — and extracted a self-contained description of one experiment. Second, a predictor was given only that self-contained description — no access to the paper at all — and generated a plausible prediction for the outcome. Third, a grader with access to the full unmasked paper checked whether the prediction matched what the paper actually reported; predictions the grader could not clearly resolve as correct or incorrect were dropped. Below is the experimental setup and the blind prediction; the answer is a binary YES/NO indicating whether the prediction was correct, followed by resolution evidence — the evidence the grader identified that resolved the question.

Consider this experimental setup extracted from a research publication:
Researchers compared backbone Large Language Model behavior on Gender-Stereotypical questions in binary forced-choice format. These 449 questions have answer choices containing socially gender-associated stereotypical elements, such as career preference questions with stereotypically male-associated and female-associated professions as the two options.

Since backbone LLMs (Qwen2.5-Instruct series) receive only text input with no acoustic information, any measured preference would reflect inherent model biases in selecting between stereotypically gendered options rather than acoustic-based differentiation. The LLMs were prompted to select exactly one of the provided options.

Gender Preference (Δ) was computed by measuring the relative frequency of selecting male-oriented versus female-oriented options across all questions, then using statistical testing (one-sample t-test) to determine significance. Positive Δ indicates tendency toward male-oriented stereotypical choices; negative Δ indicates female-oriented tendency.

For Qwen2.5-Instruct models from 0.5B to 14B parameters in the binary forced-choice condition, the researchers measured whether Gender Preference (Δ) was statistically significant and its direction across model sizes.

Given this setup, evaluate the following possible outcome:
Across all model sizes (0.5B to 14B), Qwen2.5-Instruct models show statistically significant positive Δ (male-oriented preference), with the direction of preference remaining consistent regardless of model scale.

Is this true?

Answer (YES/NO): NO